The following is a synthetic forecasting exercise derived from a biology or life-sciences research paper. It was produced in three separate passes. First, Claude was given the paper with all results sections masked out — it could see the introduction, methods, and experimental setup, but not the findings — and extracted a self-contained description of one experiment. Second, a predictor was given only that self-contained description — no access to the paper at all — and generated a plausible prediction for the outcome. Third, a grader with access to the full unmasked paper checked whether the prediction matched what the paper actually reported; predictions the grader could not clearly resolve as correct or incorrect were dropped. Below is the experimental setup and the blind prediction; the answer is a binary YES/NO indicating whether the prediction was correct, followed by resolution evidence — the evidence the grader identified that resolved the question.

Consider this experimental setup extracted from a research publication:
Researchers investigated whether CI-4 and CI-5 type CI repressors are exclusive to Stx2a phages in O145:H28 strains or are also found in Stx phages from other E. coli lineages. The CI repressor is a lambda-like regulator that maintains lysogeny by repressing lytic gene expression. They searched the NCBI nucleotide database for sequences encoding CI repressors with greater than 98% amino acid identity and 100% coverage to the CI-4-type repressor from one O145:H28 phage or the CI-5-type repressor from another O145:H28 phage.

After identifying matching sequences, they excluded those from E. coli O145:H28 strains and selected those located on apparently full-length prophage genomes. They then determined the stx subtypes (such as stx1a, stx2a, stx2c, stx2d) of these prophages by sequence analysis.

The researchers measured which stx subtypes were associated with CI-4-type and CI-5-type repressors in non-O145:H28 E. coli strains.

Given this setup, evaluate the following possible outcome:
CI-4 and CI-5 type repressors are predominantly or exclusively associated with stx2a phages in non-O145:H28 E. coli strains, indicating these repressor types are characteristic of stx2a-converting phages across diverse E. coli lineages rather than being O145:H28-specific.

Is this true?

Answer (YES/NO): NO